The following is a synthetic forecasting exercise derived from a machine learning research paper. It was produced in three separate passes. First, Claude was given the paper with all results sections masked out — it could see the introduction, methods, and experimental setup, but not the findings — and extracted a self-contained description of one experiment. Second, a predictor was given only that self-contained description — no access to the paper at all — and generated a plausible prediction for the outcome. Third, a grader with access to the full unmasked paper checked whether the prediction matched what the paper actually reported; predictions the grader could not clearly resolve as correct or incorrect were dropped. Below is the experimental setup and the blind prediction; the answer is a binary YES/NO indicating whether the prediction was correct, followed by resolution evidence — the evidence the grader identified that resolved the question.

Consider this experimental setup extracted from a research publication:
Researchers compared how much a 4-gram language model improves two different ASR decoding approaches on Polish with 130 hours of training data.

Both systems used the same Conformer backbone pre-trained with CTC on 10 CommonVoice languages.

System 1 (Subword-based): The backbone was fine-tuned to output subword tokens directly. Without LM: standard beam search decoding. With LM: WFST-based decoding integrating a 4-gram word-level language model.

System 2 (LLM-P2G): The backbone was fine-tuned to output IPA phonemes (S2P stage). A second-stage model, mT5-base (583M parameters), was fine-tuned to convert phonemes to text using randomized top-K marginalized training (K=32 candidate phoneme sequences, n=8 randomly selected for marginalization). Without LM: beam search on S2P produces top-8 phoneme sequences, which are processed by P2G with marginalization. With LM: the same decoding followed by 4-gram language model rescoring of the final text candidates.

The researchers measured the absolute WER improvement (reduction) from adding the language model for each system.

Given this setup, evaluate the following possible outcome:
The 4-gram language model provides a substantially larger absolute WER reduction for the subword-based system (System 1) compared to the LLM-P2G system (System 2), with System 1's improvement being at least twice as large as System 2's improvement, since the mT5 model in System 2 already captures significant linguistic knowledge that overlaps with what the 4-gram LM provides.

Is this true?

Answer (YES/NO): YES